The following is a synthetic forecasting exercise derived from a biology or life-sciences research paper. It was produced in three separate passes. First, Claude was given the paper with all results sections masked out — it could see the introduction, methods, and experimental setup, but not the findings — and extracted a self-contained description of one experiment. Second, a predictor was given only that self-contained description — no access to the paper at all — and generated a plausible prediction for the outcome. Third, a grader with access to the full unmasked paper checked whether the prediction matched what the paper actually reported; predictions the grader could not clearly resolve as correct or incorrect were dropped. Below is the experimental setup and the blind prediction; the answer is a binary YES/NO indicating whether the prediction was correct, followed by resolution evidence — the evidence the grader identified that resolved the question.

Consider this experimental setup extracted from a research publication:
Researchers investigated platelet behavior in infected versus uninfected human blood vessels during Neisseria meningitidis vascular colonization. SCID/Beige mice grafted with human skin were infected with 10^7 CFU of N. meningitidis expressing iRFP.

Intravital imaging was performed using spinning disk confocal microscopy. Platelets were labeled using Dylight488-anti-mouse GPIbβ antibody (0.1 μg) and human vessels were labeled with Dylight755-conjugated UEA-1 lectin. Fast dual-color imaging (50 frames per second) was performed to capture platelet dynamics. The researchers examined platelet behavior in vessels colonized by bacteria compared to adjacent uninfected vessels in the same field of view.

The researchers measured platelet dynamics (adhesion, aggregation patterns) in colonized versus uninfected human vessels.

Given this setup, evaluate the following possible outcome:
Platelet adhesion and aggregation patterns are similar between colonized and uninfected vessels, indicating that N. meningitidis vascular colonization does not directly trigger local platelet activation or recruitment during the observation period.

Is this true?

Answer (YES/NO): YES